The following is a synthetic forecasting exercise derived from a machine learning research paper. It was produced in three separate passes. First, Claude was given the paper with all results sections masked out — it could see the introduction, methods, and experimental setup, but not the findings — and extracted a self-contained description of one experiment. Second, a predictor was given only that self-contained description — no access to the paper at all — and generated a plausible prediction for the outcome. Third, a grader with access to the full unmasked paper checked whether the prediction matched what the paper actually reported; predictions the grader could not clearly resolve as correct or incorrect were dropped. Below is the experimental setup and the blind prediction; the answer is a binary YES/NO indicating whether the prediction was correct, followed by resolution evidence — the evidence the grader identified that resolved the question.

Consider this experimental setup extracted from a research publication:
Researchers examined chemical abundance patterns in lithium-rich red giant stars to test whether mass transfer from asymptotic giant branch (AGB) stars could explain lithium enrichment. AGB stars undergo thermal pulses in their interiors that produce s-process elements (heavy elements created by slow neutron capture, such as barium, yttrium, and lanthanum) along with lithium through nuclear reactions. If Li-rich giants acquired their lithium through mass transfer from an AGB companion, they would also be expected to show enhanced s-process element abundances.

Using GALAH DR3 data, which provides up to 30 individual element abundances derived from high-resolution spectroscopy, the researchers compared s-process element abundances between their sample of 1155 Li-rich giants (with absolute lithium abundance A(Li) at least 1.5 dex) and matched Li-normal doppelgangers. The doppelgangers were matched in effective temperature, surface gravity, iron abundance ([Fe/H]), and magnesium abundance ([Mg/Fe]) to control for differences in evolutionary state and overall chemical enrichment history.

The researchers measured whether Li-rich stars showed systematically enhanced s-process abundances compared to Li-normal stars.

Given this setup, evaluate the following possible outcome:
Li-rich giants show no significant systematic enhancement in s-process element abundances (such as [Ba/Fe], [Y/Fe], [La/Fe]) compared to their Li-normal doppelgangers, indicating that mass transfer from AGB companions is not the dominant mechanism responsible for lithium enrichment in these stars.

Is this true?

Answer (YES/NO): NO